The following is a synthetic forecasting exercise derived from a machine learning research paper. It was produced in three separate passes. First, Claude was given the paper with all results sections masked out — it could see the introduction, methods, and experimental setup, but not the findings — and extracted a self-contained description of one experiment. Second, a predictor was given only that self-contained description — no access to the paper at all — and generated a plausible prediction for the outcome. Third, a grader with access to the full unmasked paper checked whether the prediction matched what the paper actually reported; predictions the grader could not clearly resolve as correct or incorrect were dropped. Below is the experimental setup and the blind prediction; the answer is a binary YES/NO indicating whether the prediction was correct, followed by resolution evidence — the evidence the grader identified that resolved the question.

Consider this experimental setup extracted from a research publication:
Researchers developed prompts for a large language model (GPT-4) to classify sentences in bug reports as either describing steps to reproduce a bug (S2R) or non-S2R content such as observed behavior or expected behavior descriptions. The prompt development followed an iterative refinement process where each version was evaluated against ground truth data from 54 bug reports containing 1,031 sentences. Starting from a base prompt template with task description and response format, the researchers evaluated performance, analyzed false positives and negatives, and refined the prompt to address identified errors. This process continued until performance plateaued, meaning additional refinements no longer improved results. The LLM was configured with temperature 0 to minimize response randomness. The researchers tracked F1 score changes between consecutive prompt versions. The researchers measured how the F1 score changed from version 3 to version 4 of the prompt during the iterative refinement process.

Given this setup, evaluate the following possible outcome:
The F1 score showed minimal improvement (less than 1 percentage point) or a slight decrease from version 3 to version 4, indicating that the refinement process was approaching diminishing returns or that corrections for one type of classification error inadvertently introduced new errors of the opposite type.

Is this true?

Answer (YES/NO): YES